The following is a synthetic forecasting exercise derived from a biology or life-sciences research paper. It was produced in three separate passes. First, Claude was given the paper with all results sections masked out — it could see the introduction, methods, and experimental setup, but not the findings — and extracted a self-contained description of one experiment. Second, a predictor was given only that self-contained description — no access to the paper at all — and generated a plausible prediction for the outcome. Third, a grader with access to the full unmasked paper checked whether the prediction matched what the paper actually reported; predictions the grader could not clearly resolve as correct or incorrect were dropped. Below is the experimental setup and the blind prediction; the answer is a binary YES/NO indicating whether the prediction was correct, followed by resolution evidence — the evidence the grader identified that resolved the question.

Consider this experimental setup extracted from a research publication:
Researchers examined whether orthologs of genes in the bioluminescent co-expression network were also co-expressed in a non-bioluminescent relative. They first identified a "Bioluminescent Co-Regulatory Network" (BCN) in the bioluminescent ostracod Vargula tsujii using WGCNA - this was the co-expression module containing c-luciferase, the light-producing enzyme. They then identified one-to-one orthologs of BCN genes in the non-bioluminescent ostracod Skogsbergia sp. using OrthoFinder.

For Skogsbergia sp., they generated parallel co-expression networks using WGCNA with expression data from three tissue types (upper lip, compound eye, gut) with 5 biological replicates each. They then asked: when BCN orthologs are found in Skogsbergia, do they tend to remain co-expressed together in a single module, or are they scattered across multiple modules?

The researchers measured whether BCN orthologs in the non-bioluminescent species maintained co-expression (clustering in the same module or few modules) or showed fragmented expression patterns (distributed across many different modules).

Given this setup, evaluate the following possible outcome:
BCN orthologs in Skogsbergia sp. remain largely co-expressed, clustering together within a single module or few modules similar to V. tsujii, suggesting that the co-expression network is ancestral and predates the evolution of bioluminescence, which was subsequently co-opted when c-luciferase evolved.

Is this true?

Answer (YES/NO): NO